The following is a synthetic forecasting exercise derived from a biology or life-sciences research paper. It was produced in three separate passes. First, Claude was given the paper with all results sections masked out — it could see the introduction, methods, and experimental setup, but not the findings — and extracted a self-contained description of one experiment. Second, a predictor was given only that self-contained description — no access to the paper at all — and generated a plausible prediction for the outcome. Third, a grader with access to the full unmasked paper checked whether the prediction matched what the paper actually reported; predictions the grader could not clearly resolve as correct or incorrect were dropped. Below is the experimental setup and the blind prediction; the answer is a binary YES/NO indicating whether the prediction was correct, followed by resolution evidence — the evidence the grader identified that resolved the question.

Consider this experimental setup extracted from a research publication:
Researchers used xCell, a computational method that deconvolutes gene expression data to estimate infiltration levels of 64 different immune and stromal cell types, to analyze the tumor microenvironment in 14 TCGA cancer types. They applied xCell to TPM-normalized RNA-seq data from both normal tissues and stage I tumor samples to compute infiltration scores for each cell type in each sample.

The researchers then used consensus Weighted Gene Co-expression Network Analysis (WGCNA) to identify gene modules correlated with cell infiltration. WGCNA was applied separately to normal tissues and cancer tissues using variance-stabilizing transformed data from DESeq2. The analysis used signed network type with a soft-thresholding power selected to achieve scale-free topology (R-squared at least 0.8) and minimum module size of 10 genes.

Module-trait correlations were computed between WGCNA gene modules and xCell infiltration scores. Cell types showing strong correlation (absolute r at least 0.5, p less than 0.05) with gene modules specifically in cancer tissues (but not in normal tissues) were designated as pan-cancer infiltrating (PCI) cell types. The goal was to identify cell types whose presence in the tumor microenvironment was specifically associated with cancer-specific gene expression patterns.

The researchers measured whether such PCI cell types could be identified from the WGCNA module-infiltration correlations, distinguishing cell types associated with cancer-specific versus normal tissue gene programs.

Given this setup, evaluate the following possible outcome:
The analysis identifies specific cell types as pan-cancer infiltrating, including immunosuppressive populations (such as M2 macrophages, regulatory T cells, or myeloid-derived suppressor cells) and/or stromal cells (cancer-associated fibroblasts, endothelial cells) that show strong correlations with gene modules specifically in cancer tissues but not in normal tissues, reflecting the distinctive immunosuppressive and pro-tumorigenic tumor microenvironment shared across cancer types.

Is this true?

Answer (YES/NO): NO